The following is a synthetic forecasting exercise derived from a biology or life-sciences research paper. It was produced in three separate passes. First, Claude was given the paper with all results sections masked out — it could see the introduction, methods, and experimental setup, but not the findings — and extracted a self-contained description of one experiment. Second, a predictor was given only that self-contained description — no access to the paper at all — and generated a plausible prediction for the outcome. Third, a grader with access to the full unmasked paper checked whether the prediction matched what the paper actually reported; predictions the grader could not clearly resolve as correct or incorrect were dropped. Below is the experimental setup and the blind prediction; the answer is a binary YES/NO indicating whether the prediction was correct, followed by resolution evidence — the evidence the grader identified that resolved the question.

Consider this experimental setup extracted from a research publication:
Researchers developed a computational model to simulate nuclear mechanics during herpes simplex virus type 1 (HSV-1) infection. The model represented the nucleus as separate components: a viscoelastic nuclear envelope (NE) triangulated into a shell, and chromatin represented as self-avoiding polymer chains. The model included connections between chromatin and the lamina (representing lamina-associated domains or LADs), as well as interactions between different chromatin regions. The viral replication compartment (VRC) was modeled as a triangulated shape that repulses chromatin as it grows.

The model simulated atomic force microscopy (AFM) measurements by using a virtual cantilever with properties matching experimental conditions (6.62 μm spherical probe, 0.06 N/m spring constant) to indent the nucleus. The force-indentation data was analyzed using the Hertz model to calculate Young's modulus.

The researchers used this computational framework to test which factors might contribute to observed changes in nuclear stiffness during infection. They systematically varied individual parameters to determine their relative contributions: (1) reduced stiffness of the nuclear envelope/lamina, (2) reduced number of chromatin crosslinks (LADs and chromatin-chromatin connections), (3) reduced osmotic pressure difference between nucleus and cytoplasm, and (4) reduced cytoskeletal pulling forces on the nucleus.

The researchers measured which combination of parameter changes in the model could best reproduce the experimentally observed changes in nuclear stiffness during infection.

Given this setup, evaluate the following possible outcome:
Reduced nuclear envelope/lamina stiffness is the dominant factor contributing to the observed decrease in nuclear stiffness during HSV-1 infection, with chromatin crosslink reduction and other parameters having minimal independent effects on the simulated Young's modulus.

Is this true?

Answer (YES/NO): NO